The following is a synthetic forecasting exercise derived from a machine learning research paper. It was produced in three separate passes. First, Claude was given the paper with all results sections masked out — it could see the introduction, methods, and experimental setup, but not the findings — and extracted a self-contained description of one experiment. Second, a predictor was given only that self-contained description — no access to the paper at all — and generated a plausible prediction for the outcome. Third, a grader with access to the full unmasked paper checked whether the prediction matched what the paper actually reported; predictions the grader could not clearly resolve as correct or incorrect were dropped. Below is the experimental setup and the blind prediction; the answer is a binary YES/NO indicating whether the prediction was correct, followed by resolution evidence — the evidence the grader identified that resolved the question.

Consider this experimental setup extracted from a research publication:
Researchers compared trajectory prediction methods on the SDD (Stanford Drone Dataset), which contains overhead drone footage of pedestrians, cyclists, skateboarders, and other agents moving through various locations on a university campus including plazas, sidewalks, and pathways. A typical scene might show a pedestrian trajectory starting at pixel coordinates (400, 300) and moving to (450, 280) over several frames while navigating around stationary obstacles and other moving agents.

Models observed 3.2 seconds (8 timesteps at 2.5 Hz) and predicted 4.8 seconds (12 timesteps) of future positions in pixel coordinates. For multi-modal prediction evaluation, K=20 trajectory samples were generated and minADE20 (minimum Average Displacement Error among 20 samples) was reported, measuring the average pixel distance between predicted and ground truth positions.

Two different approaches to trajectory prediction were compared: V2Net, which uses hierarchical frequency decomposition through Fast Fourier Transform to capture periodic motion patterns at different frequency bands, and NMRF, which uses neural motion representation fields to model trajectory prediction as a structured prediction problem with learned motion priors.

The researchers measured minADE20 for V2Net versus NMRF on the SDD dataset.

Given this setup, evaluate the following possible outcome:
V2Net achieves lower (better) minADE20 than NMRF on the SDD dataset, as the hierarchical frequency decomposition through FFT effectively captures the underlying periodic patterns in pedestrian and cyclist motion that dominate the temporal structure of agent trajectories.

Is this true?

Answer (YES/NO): YES